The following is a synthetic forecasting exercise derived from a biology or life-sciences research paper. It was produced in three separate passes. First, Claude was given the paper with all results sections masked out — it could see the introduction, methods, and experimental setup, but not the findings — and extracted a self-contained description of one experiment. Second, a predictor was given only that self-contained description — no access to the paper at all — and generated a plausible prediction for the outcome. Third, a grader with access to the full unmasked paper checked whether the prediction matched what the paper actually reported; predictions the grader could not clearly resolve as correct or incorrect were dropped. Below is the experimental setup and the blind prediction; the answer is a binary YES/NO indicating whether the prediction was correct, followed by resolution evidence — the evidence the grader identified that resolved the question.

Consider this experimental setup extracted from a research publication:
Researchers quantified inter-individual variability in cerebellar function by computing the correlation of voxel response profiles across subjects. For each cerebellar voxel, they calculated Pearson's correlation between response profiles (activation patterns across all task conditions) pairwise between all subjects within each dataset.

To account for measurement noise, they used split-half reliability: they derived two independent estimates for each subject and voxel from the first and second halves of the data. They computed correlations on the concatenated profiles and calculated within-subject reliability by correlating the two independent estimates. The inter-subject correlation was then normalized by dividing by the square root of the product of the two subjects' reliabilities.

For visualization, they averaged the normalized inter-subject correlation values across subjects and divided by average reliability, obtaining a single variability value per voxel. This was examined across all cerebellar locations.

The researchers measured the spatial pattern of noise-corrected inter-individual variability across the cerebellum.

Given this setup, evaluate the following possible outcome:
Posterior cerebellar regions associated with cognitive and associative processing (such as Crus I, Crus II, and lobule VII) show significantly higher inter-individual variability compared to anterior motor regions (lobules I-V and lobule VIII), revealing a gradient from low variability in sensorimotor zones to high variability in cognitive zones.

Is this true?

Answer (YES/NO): YES